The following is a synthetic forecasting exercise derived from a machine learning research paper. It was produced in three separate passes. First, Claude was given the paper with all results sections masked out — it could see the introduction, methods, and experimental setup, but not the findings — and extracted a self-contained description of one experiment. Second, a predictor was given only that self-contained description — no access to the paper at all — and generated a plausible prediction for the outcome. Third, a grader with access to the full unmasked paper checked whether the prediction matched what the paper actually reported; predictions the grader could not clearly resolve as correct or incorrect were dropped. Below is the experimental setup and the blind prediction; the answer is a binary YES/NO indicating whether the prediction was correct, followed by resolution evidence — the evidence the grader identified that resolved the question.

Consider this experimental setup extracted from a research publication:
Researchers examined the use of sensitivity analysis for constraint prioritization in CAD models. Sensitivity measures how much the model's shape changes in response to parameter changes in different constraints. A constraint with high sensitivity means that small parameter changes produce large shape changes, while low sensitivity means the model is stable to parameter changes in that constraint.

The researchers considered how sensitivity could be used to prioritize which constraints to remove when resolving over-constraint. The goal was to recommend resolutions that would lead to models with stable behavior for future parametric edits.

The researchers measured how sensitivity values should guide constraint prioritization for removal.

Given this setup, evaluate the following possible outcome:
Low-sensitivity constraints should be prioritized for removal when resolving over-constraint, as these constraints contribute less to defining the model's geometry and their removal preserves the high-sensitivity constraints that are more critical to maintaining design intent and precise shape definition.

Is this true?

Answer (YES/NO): NO